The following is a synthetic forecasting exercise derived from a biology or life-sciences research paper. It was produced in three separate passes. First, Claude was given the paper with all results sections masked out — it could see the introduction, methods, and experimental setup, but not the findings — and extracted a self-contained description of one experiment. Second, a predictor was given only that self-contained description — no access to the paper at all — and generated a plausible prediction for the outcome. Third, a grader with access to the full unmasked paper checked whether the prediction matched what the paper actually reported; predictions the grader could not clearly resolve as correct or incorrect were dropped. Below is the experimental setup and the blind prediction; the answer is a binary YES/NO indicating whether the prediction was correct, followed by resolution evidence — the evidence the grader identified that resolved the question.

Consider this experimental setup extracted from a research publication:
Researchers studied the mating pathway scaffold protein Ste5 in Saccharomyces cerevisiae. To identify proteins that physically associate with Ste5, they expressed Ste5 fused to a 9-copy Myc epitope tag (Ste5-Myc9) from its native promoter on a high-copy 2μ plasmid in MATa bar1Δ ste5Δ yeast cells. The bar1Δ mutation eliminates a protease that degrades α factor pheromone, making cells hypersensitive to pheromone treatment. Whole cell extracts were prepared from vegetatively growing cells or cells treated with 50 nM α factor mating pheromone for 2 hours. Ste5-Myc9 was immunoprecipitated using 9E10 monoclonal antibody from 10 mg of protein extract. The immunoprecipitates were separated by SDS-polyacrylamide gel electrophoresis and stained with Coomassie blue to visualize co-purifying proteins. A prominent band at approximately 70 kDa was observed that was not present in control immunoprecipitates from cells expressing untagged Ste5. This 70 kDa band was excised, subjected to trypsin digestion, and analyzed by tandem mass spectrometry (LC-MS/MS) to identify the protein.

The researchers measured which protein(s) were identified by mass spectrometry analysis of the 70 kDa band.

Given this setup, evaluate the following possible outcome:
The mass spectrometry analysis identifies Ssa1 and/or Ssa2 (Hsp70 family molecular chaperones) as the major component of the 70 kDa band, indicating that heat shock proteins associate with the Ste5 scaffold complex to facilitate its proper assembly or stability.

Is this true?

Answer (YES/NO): YES